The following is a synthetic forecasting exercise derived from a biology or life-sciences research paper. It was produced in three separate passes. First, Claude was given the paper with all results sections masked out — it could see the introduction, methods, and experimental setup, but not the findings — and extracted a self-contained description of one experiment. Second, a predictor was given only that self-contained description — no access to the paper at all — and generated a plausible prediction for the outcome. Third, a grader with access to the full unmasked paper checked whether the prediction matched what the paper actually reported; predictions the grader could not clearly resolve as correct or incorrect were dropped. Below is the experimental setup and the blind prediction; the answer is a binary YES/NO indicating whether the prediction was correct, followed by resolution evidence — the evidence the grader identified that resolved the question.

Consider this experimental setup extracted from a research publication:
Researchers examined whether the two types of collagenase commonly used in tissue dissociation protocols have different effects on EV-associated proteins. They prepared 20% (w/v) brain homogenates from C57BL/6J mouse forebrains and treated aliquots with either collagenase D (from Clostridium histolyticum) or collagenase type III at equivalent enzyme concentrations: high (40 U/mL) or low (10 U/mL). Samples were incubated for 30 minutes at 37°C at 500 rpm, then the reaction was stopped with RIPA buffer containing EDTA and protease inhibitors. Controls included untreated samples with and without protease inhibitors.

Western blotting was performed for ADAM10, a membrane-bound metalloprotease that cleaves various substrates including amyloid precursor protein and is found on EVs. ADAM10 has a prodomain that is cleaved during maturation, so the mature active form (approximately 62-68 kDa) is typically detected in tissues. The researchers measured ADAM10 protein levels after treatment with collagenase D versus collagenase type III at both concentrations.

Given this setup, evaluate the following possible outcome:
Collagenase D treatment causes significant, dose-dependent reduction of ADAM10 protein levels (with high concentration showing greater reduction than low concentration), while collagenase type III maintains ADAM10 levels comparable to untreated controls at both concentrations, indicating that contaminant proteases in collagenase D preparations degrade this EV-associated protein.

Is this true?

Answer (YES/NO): NO